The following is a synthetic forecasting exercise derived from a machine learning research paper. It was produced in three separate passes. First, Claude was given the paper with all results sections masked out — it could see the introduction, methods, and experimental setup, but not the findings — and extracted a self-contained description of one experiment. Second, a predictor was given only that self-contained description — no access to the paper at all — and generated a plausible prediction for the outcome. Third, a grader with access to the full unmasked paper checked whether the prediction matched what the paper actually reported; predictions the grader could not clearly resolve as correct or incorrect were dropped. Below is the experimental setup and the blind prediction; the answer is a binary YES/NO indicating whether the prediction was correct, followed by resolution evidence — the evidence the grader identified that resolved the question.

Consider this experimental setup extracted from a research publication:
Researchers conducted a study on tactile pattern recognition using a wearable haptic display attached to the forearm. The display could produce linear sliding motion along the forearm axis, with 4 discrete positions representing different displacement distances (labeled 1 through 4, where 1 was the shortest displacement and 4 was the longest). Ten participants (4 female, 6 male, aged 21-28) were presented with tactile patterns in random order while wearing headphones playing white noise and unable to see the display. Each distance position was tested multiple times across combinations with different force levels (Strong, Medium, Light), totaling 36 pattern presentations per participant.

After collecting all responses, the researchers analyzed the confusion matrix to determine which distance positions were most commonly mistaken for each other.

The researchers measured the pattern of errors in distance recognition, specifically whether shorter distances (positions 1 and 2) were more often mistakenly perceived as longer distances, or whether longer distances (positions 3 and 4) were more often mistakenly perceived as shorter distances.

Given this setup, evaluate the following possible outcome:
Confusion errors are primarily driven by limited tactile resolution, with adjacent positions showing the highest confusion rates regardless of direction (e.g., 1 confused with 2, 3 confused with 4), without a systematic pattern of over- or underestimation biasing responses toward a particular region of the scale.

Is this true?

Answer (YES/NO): NO